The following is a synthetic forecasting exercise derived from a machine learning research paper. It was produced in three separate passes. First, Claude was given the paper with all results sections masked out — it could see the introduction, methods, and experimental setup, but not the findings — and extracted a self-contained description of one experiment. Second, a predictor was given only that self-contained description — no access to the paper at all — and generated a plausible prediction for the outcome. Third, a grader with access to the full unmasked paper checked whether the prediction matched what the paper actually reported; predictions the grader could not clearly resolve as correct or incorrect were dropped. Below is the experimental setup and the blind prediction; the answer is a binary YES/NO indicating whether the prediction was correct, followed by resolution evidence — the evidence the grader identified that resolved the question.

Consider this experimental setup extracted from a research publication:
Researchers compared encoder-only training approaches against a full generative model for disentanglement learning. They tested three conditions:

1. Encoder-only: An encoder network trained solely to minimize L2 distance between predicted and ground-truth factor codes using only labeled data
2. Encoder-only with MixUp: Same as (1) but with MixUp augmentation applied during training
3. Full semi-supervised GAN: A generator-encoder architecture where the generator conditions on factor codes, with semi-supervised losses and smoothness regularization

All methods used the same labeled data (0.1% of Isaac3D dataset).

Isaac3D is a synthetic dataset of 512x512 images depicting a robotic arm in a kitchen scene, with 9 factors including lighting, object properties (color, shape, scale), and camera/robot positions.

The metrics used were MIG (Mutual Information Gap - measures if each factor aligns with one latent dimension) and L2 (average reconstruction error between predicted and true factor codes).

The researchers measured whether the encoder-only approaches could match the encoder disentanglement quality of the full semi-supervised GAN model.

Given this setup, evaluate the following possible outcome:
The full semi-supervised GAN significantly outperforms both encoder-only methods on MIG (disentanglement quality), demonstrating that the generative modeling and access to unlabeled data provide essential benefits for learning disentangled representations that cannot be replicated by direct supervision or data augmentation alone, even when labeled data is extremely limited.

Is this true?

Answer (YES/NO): NO